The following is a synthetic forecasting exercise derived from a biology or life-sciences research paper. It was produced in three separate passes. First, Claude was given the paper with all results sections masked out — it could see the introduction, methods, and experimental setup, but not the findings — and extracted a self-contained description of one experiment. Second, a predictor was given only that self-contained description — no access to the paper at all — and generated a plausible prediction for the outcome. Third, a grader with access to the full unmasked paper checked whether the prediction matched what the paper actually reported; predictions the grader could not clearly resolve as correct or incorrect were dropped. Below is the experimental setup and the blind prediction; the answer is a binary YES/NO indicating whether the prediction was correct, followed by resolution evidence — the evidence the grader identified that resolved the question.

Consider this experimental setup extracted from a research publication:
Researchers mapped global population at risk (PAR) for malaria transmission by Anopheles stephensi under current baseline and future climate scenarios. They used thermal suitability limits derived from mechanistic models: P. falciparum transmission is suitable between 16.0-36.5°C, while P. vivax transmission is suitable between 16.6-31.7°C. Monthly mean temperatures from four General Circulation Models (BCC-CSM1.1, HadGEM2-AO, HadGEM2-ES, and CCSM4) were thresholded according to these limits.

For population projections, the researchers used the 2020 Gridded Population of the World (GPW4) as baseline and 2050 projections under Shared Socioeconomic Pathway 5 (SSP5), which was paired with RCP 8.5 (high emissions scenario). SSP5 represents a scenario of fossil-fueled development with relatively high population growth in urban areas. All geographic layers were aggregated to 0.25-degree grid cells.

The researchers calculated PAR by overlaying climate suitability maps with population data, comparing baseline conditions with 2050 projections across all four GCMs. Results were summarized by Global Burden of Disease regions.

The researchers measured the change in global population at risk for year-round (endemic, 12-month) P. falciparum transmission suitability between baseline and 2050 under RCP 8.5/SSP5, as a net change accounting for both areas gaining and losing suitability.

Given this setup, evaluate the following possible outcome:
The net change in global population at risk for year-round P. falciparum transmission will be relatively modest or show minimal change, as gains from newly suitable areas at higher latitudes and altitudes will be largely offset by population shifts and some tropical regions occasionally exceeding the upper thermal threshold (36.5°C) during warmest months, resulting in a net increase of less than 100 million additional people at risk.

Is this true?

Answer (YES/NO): NO